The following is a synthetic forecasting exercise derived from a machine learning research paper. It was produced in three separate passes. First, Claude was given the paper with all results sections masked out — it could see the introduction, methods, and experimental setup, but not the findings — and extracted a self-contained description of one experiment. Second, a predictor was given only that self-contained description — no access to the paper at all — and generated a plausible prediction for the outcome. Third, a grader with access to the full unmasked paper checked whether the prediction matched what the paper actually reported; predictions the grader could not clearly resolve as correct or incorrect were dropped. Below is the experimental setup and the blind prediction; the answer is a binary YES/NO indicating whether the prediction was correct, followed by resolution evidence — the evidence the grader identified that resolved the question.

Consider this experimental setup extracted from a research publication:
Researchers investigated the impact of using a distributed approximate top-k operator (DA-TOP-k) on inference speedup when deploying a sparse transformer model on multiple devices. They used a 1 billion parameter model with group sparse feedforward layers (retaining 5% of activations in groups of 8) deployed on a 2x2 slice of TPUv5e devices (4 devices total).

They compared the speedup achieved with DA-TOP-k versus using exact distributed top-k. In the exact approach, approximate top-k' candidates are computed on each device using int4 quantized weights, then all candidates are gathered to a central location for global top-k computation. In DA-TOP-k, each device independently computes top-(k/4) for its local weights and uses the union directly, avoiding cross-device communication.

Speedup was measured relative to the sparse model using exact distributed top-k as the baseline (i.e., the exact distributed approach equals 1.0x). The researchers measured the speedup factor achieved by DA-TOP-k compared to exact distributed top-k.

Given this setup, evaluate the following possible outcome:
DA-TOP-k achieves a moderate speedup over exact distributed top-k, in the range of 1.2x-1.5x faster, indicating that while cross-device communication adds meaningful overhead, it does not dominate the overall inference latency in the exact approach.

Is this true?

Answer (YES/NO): NO